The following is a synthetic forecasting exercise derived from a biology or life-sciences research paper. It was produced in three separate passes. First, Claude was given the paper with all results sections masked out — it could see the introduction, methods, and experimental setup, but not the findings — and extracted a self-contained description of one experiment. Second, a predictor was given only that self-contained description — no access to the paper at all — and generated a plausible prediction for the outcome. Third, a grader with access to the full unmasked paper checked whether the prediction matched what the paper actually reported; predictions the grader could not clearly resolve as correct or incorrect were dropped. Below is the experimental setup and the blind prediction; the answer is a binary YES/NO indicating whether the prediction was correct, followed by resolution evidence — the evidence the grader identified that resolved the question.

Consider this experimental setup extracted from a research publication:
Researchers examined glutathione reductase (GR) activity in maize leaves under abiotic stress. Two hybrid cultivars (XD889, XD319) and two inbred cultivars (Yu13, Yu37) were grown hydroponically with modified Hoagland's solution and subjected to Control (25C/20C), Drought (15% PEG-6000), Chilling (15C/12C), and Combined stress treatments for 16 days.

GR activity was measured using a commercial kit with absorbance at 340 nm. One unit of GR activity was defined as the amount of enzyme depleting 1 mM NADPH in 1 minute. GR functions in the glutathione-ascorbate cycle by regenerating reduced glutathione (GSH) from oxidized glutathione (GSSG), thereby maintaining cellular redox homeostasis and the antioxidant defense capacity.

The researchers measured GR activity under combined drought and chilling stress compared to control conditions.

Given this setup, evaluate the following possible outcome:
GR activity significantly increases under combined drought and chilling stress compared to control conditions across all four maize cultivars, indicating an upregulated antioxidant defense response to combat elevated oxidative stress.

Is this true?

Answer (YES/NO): NO